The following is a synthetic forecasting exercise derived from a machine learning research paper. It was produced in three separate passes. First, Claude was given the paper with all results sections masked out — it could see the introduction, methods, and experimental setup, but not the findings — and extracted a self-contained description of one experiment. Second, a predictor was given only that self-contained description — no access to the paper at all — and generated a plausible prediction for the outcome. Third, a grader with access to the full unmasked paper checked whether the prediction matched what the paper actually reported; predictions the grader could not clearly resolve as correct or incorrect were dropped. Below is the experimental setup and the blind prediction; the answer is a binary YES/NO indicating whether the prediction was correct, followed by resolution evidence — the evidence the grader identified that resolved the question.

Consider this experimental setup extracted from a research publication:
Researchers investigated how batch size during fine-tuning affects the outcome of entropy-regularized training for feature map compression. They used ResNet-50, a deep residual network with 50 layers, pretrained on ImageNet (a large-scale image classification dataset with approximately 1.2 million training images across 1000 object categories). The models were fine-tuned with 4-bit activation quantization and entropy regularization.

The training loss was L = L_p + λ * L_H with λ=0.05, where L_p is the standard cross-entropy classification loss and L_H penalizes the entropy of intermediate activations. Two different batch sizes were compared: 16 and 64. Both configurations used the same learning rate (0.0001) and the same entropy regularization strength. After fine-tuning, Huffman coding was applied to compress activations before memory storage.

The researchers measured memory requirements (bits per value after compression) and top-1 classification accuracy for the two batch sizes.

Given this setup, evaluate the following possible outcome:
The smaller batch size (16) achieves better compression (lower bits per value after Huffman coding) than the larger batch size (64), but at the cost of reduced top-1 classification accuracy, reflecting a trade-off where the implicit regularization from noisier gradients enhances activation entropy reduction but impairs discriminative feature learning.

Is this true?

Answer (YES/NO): YES